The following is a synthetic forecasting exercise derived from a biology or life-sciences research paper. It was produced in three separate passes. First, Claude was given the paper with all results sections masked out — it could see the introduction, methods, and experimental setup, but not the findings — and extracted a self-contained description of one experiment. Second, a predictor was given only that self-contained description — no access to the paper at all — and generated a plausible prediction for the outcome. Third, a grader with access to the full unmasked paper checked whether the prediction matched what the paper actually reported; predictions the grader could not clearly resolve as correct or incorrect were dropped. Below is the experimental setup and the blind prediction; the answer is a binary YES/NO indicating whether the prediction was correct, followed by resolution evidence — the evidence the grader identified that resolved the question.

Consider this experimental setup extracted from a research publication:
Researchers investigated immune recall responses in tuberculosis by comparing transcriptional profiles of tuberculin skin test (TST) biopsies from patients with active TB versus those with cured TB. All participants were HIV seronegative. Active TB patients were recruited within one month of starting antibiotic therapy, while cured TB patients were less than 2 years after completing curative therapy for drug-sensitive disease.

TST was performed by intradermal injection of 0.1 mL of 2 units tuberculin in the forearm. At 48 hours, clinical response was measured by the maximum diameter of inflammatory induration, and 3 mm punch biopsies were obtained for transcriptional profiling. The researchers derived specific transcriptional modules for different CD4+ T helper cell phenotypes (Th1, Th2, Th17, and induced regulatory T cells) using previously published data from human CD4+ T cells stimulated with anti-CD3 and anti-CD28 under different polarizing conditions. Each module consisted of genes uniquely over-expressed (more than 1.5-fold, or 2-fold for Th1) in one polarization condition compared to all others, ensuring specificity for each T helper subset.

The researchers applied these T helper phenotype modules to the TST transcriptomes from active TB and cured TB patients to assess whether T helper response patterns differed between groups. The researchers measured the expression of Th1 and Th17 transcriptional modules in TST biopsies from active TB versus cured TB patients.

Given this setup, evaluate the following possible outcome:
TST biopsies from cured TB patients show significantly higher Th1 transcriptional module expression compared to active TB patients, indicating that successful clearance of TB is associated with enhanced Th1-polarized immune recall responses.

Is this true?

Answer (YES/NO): NO